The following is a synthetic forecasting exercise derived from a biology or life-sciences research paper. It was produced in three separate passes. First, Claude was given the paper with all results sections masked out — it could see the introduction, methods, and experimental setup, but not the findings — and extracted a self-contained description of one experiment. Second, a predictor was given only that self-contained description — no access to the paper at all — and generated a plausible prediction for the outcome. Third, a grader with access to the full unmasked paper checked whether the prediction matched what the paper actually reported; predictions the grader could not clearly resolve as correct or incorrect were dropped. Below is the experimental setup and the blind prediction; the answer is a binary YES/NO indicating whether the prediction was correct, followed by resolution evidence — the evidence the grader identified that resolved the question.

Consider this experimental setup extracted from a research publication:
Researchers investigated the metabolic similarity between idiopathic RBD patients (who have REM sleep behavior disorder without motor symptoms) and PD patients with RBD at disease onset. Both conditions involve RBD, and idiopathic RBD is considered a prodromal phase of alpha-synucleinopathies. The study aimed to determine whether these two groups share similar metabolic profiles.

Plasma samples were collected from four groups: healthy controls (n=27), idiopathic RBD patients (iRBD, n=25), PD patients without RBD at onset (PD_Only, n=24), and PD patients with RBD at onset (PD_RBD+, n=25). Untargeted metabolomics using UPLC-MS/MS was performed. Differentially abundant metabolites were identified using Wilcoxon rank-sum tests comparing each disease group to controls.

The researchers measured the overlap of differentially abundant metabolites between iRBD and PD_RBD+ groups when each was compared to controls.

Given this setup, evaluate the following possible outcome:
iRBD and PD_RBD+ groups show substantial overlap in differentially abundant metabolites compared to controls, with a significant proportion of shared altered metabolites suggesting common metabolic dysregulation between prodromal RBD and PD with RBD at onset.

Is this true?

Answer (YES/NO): YES